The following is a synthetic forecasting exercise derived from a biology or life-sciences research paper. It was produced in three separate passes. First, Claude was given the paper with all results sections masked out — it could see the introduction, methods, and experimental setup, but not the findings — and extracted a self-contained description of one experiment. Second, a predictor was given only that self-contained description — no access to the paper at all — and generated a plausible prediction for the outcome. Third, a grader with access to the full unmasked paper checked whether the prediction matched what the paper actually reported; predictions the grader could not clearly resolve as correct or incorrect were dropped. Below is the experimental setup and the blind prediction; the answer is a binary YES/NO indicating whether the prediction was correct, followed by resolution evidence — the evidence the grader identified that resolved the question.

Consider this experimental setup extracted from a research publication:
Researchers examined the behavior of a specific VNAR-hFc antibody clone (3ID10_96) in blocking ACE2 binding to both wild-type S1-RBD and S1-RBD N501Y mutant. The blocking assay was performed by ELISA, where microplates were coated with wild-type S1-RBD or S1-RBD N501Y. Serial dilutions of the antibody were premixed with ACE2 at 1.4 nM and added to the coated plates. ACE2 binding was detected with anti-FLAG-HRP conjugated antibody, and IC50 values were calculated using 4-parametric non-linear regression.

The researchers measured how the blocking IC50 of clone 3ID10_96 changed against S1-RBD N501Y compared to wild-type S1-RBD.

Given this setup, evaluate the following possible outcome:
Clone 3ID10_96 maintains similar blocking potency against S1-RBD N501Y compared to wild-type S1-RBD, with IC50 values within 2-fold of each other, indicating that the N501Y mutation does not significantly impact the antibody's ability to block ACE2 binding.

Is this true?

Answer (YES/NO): NO